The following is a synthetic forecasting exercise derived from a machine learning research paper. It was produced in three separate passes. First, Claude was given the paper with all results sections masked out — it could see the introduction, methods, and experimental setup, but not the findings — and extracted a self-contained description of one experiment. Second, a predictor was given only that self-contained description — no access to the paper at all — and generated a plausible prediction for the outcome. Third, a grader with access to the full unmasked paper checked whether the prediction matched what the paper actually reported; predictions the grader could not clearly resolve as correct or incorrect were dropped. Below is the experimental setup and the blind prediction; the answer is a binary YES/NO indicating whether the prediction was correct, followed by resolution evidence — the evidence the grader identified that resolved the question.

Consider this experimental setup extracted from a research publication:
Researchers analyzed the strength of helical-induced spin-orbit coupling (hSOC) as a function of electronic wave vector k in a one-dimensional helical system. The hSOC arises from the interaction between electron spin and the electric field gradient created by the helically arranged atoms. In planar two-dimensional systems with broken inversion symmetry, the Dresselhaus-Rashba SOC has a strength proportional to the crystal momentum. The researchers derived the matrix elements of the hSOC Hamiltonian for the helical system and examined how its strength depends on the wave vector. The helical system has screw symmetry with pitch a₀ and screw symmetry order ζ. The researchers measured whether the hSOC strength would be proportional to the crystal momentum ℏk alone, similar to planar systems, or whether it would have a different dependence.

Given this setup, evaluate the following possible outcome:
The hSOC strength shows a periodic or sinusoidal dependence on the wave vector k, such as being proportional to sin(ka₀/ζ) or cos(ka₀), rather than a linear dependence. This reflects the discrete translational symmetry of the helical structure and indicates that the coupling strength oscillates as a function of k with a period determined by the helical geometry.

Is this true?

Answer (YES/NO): NO